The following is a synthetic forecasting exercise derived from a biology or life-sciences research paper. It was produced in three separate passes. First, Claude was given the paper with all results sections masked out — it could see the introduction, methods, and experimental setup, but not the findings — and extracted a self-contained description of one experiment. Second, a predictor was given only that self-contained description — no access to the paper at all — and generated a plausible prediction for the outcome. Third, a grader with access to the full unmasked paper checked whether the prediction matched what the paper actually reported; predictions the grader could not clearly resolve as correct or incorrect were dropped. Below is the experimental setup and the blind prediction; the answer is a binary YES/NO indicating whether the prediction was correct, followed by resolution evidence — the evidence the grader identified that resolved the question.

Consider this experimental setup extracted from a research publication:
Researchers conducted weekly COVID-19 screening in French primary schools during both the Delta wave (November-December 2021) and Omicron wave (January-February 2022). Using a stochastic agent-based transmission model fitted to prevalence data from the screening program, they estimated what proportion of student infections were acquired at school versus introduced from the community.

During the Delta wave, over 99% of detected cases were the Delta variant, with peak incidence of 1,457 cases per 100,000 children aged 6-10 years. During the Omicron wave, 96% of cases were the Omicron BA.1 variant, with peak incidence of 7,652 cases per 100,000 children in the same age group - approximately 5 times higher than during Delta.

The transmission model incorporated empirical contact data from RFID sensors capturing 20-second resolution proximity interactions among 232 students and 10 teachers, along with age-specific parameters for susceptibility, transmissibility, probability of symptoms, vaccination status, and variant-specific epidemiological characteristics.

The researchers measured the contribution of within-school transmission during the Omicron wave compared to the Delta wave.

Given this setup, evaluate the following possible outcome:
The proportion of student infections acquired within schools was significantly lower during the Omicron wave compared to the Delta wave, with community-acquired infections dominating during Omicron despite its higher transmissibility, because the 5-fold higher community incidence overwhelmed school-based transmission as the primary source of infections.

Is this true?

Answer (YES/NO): NO